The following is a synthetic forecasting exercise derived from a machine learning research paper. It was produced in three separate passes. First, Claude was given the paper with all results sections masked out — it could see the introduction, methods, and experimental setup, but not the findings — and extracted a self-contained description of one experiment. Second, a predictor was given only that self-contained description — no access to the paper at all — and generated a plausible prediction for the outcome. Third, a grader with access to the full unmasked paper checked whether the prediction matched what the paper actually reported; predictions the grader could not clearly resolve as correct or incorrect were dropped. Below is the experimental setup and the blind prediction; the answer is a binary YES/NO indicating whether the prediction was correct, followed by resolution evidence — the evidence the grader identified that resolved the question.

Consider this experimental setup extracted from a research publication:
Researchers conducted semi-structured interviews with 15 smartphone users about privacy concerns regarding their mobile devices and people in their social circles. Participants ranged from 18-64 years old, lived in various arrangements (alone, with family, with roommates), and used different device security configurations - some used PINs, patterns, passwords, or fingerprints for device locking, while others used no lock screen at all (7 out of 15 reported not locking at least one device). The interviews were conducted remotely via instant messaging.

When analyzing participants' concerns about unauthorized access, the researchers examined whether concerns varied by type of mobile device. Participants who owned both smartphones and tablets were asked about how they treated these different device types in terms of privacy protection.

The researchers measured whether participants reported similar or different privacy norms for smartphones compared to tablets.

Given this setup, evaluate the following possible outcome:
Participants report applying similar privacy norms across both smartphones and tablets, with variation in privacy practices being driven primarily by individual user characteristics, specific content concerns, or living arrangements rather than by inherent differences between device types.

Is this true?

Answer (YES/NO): NO